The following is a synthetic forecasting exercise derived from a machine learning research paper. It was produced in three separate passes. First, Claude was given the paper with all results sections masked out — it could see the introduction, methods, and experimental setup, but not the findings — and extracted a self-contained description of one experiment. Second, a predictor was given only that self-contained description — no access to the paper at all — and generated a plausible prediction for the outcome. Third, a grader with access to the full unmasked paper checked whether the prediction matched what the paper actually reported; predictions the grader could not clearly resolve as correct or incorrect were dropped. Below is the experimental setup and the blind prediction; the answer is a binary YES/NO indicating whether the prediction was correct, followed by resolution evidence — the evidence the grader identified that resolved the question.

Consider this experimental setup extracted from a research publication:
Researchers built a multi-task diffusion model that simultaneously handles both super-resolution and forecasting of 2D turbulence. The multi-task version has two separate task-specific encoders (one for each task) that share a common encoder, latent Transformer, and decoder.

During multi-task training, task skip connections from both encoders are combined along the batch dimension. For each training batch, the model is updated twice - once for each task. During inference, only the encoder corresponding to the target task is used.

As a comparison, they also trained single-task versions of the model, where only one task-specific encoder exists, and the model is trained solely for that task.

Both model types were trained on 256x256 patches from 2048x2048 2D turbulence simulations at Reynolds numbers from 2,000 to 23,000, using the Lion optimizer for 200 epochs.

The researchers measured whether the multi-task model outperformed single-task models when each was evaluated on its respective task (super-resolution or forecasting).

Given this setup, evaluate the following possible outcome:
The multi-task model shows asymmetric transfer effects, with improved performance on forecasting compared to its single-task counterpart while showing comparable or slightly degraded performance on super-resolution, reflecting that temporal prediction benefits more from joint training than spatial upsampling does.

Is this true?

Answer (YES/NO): NO